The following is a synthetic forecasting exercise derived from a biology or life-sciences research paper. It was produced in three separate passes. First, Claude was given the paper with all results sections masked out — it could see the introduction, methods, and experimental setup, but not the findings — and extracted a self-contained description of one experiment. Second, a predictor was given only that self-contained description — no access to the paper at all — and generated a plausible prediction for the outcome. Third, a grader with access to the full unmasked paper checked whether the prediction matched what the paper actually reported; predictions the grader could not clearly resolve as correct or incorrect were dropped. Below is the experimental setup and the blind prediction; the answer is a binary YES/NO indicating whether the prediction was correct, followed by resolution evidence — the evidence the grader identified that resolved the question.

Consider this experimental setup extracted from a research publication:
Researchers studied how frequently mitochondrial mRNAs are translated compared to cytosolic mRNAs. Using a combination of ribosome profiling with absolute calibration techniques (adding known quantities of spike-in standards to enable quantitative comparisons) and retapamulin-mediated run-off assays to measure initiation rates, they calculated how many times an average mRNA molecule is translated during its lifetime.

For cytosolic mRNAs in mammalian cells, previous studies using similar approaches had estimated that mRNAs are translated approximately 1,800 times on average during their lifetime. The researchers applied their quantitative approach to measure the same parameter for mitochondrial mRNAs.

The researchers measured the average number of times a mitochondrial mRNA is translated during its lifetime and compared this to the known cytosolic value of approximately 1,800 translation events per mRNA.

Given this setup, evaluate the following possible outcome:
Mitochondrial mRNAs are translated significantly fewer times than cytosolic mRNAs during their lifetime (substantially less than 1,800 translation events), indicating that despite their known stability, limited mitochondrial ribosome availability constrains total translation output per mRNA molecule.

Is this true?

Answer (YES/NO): YES